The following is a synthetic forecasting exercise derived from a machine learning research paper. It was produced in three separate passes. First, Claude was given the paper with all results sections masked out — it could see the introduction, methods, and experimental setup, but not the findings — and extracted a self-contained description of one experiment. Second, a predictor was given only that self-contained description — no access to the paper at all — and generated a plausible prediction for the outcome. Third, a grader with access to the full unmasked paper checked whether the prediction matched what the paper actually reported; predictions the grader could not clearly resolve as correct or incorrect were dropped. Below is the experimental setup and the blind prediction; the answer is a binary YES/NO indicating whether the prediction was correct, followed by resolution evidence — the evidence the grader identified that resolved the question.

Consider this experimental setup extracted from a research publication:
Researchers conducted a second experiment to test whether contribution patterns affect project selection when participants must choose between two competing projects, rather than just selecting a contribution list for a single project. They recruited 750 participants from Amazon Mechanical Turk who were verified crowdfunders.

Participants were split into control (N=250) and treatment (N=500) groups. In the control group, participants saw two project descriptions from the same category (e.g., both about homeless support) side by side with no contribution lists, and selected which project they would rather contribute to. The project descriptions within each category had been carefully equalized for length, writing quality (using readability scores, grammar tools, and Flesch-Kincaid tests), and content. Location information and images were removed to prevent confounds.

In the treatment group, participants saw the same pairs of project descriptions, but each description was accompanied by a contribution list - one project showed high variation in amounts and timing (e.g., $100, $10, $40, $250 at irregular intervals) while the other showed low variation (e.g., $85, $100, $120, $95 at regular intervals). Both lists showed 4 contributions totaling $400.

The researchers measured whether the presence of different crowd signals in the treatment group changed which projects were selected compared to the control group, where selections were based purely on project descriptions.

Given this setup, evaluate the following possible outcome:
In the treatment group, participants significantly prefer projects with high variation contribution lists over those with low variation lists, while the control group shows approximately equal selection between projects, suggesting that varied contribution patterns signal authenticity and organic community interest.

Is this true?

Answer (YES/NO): NO